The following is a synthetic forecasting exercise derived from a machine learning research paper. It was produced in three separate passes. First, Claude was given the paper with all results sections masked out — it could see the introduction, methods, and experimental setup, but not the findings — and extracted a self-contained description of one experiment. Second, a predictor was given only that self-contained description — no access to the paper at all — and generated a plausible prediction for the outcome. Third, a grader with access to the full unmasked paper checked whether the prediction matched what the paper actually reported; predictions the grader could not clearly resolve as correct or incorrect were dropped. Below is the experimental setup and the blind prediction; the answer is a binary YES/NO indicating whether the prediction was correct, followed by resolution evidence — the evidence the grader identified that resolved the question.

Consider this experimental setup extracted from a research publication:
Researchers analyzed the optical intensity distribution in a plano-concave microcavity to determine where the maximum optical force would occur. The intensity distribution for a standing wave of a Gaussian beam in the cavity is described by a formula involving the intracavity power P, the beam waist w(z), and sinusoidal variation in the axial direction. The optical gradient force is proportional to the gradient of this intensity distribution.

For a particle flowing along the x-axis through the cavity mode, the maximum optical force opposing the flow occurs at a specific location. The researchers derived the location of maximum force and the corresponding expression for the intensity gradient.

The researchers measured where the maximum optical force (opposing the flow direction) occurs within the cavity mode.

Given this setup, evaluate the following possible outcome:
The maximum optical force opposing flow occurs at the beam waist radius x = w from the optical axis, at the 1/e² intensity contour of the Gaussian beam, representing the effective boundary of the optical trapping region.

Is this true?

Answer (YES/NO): NO